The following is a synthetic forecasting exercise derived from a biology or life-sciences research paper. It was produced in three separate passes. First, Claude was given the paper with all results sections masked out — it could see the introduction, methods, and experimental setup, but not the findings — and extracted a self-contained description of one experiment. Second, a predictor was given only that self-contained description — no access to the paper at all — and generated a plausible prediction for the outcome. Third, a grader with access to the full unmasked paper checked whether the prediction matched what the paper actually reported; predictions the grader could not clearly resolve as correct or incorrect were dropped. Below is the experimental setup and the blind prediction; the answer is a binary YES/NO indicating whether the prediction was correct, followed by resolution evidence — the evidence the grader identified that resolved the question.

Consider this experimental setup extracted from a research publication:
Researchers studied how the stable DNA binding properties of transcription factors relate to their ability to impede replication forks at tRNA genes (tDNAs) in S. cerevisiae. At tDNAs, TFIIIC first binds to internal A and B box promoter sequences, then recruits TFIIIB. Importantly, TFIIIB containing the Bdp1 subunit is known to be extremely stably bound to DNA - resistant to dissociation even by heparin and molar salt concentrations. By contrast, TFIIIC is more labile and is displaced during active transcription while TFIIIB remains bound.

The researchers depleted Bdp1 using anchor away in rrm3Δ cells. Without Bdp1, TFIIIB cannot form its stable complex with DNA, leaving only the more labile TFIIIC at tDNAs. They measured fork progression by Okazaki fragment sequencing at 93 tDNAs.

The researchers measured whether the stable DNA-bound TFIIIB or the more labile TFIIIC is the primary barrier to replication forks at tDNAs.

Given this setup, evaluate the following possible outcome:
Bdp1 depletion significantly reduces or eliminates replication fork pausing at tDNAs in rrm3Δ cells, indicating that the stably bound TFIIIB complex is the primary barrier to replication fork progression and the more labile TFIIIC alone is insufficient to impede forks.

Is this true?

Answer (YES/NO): YES